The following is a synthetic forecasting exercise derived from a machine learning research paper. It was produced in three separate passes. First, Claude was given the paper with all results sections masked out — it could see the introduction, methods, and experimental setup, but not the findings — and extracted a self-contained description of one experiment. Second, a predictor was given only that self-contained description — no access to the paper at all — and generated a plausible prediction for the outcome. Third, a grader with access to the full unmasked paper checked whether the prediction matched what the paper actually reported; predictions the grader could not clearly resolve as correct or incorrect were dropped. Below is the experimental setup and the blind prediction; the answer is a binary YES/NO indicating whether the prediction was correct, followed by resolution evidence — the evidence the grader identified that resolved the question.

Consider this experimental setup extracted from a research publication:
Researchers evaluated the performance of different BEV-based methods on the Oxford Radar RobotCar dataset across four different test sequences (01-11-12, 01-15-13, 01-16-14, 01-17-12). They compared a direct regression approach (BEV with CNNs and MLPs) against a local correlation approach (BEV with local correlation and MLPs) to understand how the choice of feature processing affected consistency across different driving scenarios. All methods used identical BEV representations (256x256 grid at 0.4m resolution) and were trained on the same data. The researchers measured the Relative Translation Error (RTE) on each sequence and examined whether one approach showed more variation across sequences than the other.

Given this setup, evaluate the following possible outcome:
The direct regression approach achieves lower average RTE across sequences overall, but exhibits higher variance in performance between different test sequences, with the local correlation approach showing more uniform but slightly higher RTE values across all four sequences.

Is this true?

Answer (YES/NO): NO